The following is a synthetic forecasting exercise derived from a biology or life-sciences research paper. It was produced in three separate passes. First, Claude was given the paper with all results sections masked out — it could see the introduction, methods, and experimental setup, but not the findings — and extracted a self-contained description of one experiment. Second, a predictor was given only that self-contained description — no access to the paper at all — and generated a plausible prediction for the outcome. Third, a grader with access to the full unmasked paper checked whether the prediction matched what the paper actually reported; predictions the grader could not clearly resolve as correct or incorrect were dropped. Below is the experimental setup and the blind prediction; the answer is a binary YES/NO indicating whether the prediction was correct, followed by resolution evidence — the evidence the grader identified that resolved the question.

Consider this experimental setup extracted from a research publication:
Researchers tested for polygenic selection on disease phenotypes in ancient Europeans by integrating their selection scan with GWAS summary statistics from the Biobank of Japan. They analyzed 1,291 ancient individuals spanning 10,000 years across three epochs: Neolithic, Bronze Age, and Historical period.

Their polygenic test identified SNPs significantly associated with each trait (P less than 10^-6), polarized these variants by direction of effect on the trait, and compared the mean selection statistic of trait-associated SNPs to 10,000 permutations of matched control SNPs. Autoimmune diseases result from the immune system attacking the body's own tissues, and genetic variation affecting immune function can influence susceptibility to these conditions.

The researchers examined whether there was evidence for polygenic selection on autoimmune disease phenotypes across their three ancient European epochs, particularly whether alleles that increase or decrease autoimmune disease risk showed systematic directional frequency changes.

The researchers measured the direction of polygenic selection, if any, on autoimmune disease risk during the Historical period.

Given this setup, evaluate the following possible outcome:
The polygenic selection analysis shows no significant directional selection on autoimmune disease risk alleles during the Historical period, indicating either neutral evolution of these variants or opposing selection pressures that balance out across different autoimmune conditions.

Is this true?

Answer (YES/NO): NO